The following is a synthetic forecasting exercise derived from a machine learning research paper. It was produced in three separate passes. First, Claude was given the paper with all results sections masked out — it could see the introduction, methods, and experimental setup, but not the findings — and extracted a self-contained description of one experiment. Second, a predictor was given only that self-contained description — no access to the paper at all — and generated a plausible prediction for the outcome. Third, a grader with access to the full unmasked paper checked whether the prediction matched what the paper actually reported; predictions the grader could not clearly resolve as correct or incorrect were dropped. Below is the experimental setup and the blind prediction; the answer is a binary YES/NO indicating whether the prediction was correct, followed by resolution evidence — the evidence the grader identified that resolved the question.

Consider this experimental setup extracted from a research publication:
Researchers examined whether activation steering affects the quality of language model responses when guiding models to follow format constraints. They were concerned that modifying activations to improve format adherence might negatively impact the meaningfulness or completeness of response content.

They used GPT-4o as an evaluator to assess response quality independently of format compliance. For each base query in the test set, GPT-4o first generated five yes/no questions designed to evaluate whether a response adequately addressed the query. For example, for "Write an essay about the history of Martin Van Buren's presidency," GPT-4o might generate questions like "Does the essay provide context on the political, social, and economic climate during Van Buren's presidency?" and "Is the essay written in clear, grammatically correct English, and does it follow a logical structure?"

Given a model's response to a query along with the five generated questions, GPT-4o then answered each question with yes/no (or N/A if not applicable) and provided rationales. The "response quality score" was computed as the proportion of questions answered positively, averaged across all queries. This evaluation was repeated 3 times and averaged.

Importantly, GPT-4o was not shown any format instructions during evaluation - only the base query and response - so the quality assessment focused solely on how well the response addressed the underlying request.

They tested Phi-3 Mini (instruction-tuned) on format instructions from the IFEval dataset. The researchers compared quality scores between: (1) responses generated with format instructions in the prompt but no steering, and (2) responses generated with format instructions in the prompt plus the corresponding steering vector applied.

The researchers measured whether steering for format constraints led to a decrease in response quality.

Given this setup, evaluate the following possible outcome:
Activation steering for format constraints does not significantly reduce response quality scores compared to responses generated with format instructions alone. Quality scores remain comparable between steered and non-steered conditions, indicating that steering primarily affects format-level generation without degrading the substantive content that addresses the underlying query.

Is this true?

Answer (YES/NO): NO